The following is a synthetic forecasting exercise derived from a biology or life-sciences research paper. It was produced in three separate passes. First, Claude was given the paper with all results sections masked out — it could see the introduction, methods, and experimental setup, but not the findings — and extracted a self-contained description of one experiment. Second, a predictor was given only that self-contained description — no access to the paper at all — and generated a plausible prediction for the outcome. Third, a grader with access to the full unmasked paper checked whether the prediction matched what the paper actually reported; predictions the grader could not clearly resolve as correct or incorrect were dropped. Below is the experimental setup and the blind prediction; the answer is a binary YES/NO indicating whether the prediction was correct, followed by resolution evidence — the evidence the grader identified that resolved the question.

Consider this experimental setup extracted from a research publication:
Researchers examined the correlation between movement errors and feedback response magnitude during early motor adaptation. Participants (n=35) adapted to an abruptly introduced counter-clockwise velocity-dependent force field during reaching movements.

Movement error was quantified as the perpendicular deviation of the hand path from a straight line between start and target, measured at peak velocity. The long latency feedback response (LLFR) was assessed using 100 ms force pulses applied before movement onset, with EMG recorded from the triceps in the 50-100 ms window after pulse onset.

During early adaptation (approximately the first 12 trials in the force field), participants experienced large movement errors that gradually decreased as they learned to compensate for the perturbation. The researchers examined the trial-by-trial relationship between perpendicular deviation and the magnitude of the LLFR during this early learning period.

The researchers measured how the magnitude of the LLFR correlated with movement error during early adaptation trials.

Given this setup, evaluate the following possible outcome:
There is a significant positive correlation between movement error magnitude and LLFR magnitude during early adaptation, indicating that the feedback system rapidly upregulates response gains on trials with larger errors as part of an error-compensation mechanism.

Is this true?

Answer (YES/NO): NO